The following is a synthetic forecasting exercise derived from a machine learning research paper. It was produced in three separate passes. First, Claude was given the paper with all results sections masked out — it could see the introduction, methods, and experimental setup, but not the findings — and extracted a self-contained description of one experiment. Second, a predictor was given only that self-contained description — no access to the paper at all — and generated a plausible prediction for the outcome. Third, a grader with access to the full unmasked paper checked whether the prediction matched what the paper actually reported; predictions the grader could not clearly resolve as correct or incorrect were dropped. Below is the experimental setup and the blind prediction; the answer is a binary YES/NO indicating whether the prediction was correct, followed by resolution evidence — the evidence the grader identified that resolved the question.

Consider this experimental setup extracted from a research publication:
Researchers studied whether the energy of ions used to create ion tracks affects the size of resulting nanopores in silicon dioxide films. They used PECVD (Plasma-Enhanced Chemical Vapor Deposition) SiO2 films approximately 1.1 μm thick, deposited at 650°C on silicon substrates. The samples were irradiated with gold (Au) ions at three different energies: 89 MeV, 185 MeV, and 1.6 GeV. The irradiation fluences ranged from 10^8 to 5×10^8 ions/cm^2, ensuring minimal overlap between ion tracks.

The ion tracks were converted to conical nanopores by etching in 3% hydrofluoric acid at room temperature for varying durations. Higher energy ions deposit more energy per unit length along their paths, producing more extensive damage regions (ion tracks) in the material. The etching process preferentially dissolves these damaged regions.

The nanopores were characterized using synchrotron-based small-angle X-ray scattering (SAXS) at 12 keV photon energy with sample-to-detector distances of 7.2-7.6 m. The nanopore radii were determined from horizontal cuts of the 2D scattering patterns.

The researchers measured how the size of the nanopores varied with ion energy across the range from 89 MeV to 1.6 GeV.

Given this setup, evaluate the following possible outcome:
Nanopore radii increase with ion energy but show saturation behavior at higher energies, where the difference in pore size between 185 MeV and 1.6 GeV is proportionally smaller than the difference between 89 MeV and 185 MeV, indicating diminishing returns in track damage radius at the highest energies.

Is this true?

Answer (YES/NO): NO